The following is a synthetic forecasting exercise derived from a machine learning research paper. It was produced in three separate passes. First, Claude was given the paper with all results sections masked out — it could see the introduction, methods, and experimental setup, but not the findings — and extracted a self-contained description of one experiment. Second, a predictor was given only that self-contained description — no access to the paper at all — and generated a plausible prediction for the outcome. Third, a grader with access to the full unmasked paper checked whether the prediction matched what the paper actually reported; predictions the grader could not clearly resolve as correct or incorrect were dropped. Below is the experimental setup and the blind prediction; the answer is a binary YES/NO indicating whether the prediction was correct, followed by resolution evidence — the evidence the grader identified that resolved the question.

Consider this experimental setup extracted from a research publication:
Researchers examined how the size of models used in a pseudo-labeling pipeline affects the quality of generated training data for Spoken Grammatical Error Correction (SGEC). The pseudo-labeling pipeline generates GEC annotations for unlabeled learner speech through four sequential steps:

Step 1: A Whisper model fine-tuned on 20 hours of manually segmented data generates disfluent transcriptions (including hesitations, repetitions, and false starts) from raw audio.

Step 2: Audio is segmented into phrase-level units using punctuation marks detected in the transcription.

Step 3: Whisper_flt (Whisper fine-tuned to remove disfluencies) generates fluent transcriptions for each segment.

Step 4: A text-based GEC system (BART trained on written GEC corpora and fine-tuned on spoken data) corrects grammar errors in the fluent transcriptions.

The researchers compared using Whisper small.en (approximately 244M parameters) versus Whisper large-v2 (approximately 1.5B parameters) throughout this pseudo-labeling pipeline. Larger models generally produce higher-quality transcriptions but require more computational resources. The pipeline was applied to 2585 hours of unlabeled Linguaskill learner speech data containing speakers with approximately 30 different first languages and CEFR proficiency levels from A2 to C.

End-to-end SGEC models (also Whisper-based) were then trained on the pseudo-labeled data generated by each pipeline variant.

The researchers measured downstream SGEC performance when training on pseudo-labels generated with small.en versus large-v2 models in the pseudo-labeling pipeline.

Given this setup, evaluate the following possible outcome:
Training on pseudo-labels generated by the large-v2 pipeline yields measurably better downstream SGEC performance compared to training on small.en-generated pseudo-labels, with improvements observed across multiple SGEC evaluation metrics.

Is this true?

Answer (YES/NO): NO